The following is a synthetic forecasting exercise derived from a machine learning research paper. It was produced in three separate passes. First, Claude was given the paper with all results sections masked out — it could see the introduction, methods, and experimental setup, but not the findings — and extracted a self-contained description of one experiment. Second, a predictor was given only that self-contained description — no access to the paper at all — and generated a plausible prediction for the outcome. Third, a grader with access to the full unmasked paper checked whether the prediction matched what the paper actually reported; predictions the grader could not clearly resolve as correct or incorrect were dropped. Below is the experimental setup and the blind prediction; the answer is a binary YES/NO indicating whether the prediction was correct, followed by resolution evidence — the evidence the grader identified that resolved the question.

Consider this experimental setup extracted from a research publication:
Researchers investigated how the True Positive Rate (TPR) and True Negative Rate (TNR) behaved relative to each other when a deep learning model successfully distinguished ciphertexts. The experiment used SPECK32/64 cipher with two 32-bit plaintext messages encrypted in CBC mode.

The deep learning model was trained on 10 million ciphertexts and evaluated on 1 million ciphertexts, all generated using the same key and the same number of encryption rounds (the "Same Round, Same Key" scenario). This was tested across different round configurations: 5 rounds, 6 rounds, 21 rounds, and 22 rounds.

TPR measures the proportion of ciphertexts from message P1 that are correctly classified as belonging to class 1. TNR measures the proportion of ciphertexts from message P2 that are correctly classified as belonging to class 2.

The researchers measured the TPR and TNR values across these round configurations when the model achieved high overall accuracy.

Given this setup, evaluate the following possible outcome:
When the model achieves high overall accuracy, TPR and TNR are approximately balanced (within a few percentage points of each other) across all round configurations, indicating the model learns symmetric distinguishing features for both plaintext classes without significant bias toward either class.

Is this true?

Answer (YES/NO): YES